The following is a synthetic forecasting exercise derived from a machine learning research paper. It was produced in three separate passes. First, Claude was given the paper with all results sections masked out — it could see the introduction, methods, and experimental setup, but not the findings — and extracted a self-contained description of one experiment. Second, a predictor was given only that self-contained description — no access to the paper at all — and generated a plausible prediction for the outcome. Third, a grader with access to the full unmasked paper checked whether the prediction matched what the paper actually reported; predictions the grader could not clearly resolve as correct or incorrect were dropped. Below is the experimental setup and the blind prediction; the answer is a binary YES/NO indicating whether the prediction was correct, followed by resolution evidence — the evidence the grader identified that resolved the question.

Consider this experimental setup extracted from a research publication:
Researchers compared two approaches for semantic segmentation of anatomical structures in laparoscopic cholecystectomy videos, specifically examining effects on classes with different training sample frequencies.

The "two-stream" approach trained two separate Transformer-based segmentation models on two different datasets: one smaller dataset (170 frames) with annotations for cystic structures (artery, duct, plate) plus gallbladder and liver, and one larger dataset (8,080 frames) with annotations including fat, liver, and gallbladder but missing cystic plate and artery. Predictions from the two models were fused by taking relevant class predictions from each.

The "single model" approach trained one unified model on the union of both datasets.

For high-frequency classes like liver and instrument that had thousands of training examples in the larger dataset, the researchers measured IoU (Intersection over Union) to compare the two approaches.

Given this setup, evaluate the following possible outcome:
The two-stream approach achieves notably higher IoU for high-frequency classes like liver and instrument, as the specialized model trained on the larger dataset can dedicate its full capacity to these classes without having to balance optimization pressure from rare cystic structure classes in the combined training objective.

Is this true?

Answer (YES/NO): NO